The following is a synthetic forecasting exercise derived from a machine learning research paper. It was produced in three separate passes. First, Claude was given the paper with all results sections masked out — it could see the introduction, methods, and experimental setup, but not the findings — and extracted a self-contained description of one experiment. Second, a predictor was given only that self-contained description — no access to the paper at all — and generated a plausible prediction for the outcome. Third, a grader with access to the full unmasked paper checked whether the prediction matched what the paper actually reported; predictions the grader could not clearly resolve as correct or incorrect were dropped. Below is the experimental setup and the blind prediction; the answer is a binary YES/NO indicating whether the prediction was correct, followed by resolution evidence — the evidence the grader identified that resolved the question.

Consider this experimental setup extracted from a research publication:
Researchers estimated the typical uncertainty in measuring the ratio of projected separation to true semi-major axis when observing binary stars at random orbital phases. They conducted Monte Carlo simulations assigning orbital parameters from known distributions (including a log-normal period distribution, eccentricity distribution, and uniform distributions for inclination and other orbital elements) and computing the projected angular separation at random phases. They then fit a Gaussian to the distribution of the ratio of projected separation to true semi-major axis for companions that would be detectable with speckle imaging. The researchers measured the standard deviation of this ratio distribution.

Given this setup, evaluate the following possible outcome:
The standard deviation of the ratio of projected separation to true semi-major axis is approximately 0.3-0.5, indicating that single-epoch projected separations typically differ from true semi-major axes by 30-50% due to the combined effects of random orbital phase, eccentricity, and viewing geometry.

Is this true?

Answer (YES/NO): YES